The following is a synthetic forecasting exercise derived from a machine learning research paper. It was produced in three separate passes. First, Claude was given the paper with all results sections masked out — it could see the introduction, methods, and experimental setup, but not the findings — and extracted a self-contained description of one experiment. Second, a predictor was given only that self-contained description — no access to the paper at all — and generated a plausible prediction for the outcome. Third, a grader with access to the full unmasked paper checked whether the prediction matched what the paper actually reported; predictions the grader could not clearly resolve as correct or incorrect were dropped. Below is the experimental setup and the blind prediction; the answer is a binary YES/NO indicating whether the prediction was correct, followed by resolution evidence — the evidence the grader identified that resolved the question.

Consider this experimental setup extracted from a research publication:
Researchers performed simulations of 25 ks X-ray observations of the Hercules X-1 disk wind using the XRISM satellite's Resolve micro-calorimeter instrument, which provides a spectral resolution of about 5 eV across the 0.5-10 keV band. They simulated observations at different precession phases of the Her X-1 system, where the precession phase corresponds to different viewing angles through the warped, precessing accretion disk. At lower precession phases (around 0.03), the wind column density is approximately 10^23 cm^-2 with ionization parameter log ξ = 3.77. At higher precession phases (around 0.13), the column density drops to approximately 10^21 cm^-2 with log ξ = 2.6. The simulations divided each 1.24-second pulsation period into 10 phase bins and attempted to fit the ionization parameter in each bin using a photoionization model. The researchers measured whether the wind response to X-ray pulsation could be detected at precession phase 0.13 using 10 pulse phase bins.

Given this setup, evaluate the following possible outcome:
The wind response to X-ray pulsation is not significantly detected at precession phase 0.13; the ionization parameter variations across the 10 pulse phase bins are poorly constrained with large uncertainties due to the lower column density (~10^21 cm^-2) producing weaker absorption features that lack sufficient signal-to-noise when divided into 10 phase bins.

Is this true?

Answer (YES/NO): YES